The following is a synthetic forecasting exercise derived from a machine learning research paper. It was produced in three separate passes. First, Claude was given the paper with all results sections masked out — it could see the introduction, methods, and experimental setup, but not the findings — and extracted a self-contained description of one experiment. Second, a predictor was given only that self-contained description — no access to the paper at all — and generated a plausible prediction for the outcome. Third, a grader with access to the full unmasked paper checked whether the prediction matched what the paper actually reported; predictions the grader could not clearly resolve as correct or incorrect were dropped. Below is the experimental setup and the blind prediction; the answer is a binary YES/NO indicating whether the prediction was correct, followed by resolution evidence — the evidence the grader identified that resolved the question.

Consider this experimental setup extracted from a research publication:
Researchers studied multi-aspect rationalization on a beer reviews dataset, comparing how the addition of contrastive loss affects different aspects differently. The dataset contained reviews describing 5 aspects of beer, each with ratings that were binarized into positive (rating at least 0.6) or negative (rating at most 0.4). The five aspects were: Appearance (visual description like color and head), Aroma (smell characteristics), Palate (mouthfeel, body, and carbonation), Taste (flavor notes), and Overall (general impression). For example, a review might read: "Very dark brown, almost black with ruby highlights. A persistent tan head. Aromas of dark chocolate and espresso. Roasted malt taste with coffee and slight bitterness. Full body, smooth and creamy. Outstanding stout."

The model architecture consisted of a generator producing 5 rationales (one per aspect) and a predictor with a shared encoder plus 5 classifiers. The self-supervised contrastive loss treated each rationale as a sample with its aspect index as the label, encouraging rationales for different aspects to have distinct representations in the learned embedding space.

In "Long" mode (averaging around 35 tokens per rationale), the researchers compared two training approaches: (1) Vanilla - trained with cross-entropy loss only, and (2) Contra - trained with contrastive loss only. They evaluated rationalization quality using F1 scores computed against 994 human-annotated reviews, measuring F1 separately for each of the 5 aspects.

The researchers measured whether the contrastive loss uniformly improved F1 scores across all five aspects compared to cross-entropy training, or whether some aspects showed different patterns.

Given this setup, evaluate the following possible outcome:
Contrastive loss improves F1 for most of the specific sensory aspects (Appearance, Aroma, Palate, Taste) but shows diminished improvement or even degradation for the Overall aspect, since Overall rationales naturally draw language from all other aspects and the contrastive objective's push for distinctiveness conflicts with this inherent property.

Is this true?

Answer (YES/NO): YES